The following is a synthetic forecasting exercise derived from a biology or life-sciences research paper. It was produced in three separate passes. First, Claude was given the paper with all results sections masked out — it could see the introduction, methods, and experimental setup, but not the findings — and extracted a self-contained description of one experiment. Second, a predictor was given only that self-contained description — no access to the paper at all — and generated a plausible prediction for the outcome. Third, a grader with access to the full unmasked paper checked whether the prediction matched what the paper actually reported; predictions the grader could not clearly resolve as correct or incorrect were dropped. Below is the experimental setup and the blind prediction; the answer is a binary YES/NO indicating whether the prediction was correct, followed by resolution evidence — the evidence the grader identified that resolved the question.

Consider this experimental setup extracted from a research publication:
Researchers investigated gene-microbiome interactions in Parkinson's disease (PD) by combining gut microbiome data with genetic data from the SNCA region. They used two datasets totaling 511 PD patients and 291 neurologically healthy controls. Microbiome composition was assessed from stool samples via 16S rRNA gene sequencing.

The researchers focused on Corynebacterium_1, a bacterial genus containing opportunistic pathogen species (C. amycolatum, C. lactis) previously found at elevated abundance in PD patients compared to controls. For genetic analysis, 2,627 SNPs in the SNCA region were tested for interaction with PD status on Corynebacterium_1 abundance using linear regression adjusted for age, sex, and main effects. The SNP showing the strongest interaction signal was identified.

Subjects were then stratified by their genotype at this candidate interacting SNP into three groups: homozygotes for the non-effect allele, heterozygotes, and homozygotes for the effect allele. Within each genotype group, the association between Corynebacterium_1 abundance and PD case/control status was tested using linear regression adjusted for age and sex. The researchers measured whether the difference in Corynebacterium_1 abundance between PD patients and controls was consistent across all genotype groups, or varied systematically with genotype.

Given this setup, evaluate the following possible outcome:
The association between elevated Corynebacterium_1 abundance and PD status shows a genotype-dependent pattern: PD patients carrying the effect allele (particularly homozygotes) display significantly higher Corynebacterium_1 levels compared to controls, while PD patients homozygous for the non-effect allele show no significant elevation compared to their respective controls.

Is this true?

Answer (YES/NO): YES